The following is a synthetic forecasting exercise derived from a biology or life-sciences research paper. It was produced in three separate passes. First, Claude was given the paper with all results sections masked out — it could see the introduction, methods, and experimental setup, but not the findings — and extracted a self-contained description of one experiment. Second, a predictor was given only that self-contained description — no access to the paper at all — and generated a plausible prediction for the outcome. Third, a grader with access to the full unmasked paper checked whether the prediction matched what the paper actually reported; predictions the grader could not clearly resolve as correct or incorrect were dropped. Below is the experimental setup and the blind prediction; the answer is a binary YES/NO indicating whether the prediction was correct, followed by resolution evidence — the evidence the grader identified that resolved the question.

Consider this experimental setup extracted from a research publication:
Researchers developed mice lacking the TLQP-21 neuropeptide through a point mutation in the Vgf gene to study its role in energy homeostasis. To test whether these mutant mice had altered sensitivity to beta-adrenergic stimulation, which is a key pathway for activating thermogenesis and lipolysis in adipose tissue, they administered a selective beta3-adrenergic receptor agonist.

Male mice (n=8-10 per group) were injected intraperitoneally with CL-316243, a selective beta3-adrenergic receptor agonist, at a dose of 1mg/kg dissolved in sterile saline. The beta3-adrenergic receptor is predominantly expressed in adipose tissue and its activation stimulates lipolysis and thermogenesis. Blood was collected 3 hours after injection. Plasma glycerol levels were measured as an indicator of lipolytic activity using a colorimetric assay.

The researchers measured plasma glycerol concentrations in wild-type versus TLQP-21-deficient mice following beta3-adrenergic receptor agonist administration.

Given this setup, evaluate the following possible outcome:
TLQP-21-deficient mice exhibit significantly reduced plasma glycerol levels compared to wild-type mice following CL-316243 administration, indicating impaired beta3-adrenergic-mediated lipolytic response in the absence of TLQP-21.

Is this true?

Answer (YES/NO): NO